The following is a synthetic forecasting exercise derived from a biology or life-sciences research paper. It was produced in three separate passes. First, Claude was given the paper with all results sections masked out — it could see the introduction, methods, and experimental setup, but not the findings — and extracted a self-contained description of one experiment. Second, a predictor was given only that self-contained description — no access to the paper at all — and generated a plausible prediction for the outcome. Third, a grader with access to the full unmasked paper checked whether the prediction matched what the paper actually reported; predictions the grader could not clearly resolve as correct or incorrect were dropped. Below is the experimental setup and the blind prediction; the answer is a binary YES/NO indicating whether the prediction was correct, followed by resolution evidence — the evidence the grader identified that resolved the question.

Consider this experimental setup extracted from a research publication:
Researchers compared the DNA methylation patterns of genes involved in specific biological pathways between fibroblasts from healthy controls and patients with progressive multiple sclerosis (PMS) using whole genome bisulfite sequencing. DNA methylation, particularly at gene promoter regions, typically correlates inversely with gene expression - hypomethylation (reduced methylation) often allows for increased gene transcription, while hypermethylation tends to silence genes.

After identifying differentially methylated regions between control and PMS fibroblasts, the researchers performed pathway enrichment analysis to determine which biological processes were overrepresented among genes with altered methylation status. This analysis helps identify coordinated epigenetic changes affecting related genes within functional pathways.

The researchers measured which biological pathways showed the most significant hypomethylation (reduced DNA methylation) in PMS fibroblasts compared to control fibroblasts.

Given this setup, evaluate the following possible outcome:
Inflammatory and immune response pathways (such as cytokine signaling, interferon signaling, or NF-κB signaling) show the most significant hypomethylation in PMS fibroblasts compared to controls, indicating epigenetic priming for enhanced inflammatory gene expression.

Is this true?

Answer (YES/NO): YES